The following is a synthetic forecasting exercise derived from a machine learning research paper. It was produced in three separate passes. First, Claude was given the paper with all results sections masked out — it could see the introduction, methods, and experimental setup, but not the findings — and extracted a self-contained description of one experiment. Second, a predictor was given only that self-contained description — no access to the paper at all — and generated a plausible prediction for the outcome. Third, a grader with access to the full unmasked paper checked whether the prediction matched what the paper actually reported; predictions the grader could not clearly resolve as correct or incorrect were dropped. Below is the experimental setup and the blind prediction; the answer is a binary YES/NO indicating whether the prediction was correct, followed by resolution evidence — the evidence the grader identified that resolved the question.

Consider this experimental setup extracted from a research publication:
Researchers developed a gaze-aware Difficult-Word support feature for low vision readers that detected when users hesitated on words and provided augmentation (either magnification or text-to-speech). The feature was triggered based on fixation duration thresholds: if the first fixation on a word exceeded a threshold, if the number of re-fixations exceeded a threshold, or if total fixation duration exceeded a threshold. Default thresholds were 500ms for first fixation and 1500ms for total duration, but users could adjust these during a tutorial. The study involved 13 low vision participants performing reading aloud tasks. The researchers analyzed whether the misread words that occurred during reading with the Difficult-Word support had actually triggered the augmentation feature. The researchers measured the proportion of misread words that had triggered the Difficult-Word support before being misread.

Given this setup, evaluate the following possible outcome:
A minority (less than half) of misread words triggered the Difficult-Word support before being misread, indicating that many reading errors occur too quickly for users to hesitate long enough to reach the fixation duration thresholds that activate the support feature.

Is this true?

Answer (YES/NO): YES